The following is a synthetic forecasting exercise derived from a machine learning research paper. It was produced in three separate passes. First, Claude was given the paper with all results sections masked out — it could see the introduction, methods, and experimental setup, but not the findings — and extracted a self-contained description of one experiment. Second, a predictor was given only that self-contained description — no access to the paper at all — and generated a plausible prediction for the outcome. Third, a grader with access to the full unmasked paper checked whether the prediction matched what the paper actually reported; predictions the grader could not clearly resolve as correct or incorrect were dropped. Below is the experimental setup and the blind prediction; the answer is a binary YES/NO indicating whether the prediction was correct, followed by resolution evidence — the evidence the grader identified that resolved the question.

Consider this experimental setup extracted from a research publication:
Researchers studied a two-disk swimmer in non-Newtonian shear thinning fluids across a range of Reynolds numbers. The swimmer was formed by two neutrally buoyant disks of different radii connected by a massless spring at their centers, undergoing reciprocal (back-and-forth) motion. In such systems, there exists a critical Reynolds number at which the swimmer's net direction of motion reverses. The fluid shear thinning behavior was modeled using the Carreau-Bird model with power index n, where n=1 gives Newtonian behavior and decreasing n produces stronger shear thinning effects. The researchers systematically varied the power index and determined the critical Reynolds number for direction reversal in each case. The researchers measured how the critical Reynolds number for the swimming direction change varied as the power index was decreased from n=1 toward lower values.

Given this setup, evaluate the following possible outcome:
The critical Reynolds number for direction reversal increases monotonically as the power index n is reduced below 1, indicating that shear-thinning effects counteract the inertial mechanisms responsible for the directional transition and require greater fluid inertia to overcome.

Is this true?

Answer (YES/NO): NO